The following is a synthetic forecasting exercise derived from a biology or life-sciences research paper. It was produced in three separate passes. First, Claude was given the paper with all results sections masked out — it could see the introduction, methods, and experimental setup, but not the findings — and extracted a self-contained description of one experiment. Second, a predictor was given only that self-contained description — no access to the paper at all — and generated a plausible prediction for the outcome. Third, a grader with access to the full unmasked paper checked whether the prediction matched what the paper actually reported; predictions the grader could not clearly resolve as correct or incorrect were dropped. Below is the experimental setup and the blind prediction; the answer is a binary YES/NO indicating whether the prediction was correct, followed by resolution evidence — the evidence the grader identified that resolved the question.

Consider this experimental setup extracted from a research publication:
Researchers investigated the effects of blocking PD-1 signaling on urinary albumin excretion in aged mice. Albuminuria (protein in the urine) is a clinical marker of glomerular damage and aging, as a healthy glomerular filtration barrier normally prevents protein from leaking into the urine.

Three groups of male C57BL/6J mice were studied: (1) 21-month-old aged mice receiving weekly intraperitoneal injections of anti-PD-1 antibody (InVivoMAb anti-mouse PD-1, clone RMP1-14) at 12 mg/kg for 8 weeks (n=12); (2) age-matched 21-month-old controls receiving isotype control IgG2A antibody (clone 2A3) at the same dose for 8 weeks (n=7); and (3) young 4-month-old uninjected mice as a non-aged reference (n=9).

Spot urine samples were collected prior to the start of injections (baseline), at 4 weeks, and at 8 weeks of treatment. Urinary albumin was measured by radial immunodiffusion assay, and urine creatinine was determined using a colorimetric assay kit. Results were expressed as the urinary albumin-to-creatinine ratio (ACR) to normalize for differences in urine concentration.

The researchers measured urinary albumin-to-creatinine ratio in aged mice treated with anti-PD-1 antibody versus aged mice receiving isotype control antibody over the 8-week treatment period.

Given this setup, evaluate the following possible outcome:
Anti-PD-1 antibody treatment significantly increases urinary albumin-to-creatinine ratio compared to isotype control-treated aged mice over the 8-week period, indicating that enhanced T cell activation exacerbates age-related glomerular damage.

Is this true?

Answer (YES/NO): NO